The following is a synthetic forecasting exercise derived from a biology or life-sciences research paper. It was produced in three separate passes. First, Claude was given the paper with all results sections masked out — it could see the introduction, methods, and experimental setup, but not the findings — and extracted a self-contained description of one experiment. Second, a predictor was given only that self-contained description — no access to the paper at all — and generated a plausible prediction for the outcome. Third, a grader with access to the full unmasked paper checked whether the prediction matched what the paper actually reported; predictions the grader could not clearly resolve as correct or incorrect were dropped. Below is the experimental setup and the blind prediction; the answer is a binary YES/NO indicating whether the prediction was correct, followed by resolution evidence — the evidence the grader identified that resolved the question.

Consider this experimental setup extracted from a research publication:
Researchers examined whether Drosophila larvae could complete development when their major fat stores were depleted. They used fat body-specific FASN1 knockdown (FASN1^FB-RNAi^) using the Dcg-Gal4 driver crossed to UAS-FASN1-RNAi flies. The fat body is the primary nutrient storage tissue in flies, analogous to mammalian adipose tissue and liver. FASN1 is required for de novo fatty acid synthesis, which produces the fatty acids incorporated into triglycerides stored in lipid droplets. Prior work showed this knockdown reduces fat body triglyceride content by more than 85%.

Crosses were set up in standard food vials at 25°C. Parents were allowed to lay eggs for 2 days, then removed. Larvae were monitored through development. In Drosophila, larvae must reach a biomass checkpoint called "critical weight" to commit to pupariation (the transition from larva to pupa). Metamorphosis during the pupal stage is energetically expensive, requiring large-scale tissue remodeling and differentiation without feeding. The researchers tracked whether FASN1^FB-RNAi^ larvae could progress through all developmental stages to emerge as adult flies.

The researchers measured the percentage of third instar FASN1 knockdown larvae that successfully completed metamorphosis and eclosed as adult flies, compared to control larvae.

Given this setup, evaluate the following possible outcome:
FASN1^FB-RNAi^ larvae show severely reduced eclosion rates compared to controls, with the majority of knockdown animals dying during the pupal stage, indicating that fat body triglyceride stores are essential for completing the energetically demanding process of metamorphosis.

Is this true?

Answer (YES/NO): NO